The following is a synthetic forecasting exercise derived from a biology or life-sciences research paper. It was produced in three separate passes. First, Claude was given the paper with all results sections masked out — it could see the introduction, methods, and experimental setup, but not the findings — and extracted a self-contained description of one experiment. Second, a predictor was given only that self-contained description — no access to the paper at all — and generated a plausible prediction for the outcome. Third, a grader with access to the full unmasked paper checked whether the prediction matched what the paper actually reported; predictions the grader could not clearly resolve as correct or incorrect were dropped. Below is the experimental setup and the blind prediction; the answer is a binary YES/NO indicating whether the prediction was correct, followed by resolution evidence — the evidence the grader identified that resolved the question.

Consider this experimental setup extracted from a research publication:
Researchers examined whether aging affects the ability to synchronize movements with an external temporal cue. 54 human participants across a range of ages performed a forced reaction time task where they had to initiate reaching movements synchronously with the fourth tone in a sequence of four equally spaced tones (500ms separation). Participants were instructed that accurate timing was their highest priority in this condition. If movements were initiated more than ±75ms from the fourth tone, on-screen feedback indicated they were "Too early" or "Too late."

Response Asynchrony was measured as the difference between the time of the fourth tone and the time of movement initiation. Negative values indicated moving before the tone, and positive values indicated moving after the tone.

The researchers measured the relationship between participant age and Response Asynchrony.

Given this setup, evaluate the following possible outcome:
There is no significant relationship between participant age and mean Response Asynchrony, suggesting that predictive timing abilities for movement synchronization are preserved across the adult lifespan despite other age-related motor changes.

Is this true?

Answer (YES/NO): YES